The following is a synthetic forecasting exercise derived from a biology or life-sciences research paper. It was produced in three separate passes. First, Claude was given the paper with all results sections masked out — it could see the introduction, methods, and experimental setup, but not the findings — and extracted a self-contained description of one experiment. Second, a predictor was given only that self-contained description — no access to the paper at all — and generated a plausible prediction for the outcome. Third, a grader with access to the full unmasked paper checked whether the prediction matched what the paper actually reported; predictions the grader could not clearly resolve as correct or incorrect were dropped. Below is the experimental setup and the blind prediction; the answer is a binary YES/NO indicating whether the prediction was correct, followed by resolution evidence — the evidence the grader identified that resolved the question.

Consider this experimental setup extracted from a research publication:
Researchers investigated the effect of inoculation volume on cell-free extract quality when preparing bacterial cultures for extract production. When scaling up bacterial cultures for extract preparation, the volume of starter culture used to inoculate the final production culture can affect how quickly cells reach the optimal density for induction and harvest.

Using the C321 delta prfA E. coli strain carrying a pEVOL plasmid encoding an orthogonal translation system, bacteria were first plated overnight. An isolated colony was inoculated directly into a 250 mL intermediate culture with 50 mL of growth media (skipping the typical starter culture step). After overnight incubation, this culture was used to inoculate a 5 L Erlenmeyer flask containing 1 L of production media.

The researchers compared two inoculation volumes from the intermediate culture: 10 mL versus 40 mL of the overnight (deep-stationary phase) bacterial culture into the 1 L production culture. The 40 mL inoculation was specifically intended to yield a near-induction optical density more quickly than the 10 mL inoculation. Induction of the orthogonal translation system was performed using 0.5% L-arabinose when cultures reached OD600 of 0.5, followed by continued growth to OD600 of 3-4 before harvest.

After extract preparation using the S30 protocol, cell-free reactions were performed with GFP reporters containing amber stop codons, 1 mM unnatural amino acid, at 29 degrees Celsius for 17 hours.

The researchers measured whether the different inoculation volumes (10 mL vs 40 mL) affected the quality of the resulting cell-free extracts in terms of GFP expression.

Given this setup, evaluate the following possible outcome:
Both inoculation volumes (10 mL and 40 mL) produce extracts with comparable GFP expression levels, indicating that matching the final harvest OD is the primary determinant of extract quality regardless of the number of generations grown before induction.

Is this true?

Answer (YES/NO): NO